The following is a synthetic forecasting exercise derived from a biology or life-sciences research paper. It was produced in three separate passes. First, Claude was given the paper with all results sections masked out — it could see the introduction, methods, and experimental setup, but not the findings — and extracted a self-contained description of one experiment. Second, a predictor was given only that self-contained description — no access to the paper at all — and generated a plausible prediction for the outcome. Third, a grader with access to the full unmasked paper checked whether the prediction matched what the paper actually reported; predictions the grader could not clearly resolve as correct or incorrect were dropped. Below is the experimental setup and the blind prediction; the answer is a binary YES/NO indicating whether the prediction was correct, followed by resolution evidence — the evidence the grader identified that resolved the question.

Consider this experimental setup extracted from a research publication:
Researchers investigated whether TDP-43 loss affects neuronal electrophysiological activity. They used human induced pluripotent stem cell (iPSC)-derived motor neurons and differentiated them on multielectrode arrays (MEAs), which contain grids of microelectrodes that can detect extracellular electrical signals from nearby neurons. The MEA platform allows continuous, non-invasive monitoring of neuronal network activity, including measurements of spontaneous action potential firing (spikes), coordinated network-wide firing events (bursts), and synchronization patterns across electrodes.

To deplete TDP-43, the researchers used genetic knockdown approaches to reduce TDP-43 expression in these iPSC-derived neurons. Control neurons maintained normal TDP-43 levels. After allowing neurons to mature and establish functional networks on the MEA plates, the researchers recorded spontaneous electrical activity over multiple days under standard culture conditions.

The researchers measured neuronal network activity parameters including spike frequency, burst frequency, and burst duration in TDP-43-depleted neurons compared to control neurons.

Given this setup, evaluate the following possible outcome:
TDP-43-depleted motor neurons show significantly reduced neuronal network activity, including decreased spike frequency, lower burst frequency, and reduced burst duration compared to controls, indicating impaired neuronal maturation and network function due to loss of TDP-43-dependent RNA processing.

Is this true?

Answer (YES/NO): YES